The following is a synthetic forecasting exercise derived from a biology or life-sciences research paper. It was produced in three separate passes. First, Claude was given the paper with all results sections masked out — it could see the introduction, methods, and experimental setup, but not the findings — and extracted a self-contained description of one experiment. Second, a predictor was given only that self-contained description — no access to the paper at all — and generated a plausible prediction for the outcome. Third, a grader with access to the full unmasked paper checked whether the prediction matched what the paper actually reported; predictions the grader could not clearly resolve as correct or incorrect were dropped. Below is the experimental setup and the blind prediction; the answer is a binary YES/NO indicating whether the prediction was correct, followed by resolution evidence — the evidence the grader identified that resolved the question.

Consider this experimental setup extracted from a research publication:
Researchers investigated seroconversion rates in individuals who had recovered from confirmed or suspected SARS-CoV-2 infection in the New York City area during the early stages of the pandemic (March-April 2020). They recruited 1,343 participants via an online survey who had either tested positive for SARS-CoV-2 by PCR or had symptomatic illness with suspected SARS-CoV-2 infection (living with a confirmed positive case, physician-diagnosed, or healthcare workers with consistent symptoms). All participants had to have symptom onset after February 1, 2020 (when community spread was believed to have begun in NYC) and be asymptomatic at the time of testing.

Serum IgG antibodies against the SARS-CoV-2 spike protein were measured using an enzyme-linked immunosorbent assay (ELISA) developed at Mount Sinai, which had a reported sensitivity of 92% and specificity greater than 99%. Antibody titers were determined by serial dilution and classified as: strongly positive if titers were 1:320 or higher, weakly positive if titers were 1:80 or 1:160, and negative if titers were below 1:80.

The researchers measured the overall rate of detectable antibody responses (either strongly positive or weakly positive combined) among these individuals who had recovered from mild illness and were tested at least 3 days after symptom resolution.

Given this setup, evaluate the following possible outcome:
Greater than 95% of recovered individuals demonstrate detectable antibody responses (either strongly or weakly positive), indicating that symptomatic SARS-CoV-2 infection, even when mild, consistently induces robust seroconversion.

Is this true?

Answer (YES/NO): YES